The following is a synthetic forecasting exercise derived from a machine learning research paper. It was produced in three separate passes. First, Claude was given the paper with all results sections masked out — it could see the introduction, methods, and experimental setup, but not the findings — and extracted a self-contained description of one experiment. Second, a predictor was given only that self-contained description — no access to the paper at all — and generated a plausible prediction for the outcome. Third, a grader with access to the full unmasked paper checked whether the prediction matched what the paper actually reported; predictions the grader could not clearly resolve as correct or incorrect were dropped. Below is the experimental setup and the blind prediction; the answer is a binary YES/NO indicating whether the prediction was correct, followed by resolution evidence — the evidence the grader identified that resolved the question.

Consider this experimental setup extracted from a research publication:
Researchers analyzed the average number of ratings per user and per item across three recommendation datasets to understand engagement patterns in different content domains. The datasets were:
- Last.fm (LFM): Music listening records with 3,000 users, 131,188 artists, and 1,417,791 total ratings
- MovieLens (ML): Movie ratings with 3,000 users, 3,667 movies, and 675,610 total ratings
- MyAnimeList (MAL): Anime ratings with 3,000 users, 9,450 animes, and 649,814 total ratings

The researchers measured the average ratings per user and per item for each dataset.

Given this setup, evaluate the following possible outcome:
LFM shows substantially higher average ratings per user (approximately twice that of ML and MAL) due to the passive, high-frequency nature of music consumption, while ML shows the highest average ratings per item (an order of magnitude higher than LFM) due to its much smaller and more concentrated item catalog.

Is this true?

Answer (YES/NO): YES